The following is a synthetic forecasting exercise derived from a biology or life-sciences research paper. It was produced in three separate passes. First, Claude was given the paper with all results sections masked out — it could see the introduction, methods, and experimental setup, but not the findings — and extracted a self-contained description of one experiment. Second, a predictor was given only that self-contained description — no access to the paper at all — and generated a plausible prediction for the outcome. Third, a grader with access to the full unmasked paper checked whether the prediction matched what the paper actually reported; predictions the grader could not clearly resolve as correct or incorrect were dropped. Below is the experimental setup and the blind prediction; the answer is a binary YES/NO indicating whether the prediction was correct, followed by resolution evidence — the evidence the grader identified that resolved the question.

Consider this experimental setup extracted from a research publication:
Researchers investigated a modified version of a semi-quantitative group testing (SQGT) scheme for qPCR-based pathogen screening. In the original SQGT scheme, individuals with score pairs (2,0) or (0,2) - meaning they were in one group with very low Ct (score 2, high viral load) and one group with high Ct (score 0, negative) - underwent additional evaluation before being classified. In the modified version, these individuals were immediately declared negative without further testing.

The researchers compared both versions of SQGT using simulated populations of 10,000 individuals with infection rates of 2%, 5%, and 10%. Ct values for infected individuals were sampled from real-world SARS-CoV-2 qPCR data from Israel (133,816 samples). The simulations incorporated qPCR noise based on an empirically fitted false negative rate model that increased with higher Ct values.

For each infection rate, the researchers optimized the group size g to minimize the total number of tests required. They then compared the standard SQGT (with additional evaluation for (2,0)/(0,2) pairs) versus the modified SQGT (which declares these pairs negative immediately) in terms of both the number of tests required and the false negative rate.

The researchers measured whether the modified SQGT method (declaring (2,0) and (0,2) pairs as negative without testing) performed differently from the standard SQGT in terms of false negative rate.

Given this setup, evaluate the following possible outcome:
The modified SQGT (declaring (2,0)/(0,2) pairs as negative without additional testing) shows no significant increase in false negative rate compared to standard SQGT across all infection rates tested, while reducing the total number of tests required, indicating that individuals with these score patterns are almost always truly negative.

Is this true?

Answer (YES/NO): NO